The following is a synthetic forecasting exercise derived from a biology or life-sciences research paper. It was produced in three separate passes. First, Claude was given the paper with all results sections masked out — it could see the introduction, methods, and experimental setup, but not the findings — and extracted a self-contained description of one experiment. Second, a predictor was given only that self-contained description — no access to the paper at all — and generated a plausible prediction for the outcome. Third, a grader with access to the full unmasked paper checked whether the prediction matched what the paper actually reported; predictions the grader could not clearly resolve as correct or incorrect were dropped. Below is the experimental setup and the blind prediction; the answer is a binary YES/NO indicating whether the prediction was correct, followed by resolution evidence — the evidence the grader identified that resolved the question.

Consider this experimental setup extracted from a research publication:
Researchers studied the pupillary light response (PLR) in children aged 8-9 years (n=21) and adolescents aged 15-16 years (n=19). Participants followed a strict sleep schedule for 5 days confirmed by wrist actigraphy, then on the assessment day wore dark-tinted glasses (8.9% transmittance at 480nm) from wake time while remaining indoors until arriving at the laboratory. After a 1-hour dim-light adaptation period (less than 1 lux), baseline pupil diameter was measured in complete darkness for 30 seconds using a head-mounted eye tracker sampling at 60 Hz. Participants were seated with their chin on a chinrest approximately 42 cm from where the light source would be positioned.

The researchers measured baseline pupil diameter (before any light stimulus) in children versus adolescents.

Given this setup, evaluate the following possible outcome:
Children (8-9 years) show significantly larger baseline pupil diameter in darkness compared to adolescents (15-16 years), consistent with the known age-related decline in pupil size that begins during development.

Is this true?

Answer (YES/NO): NO